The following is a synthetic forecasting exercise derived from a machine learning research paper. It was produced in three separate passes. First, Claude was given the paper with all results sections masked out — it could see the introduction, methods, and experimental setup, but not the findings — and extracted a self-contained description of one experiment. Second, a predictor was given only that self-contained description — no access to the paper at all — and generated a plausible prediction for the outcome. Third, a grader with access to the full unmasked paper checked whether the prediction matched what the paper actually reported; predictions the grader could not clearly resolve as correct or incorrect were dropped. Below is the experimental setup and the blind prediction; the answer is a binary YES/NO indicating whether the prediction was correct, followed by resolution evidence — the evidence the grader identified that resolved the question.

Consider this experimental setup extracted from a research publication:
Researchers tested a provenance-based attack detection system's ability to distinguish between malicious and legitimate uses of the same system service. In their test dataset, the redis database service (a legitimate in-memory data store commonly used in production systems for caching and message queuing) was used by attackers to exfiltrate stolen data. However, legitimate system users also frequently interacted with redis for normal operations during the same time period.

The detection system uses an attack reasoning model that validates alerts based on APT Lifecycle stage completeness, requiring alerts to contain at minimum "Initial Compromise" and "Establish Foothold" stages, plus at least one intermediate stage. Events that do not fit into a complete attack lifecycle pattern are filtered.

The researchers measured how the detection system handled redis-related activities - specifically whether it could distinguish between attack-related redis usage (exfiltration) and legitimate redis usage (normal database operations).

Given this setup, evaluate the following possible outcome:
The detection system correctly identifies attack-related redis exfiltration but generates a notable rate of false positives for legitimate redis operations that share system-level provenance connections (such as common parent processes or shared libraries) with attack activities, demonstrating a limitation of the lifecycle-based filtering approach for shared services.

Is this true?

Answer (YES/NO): NO